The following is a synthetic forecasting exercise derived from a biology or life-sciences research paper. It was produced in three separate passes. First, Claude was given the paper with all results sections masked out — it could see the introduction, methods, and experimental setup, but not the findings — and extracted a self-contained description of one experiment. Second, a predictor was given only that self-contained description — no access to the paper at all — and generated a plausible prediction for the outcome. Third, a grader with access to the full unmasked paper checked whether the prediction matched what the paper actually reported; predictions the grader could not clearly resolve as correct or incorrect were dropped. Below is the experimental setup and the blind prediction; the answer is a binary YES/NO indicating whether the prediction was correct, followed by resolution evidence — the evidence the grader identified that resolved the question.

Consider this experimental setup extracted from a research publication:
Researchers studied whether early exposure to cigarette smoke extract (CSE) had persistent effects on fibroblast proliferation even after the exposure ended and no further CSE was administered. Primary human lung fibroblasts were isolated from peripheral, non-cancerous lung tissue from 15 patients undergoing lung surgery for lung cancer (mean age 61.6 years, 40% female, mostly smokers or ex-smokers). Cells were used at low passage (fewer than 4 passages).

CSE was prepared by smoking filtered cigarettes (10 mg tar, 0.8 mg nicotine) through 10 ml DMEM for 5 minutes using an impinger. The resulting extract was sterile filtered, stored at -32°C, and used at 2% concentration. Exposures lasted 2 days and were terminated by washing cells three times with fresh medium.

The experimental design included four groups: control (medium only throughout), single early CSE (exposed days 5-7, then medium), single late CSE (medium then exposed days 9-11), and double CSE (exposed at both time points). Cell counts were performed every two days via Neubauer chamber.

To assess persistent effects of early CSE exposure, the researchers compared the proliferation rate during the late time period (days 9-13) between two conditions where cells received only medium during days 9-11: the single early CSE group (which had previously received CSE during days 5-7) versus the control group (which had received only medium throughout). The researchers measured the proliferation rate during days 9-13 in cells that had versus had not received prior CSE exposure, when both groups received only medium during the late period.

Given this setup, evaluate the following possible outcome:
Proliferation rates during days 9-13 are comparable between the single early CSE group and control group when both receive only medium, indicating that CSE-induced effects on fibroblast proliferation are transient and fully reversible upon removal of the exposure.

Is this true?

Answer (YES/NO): NO